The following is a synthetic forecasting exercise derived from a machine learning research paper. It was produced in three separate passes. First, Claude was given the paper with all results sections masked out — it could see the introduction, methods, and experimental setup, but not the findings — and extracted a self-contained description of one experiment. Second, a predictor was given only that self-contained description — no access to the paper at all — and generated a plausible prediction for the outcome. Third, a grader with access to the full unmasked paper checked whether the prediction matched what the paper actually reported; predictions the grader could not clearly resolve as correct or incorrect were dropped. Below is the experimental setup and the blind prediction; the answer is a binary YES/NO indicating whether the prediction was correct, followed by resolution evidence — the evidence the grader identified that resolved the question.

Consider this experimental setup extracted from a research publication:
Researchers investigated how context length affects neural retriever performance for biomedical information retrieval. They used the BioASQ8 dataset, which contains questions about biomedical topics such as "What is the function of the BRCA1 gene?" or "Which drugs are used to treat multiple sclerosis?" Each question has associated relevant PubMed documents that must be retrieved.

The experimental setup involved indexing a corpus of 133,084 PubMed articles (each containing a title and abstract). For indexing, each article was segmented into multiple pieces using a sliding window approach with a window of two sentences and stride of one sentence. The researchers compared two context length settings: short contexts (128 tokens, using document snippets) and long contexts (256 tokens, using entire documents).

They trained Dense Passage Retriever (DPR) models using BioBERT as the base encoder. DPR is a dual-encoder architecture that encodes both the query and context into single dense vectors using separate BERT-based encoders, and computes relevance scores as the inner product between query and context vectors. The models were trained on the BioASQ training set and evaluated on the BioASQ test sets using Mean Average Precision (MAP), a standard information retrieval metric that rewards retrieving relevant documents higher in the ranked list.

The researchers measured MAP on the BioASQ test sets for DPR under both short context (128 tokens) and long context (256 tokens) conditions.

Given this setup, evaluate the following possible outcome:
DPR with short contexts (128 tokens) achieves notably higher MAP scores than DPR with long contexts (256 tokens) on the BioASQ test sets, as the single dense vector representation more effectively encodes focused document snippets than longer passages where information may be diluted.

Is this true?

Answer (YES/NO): YES